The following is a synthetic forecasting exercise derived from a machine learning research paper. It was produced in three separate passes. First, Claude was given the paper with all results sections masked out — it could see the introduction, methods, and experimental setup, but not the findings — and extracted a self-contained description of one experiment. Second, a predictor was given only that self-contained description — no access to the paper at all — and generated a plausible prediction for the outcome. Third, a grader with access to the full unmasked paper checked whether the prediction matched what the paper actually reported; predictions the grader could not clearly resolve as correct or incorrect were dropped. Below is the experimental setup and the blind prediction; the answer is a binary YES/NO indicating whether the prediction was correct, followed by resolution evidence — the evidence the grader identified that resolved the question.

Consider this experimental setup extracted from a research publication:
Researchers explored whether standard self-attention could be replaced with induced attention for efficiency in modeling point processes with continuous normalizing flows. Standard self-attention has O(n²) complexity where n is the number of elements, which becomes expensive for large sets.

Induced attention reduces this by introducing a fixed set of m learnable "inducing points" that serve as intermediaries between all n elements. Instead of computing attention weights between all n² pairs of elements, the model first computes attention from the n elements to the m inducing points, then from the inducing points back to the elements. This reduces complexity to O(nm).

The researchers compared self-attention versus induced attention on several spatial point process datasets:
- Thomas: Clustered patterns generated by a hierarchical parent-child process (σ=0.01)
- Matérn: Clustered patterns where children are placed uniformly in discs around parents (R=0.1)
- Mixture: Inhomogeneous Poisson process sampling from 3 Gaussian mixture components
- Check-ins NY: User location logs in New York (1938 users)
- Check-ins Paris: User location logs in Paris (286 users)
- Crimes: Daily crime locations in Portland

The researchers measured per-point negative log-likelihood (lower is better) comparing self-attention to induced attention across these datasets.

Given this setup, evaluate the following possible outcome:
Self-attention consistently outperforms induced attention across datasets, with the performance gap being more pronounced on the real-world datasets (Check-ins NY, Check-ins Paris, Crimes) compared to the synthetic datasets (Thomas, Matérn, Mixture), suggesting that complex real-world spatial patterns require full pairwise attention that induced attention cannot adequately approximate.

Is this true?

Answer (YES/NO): NO